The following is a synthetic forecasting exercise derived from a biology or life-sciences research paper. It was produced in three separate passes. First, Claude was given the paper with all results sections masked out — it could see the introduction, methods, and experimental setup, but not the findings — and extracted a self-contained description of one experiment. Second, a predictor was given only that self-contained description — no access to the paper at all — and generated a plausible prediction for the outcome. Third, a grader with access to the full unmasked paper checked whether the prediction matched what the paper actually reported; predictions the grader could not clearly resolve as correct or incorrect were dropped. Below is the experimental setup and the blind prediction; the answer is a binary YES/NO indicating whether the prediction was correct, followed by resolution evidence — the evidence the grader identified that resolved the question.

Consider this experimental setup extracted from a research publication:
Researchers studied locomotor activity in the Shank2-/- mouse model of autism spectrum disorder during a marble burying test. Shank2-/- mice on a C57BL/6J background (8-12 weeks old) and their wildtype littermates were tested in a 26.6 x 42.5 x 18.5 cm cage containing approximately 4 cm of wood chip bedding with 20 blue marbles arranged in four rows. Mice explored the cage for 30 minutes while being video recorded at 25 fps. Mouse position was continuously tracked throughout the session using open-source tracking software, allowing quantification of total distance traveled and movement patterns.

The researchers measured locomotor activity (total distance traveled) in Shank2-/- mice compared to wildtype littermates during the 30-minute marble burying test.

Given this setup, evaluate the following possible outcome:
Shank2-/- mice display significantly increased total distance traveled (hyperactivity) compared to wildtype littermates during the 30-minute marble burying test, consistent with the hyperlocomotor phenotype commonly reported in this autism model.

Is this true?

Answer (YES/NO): YES